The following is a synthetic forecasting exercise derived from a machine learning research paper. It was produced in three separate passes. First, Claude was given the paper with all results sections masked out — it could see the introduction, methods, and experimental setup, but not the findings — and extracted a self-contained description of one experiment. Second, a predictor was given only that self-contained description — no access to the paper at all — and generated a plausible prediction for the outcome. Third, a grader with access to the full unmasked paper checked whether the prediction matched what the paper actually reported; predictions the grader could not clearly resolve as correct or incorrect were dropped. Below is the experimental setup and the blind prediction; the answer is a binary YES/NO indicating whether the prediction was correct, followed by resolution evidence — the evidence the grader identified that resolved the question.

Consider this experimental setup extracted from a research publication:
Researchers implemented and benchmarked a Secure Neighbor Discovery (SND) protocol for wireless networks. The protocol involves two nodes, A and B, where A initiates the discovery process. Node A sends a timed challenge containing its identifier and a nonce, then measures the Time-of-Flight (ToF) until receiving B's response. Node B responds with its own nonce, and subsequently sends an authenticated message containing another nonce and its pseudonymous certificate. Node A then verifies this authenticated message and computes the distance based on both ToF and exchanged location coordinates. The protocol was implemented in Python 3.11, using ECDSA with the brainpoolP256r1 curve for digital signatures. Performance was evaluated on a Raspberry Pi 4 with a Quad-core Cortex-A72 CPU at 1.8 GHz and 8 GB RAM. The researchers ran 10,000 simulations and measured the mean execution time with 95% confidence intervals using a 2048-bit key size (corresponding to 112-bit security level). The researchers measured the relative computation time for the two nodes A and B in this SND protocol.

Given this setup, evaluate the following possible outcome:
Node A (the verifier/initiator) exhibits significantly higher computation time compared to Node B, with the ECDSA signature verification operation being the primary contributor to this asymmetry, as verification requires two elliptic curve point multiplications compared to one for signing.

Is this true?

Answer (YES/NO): NO